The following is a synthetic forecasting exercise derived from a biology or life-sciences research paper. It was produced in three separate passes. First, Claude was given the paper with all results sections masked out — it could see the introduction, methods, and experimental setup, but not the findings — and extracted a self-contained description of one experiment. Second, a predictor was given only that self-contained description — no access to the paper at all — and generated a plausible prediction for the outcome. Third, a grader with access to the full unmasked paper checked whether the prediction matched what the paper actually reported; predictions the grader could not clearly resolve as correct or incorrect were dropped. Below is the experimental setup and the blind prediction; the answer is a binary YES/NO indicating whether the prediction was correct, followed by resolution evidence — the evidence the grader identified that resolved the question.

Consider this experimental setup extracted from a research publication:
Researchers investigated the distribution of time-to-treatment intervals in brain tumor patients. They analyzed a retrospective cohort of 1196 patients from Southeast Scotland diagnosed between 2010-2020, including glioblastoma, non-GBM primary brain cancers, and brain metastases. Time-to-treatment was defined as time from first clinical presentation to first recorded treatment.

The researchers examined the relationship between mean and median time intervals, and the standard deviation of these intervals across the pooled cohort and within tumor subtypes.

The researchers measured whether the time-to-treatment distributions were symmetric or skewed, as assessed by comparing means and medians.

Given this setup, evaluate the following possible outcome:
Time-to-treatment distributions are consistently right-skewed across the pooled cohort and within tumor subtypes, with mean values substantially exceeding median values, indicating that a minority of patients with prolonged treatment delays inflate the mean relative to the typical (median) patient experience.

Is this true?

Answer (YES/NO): YES